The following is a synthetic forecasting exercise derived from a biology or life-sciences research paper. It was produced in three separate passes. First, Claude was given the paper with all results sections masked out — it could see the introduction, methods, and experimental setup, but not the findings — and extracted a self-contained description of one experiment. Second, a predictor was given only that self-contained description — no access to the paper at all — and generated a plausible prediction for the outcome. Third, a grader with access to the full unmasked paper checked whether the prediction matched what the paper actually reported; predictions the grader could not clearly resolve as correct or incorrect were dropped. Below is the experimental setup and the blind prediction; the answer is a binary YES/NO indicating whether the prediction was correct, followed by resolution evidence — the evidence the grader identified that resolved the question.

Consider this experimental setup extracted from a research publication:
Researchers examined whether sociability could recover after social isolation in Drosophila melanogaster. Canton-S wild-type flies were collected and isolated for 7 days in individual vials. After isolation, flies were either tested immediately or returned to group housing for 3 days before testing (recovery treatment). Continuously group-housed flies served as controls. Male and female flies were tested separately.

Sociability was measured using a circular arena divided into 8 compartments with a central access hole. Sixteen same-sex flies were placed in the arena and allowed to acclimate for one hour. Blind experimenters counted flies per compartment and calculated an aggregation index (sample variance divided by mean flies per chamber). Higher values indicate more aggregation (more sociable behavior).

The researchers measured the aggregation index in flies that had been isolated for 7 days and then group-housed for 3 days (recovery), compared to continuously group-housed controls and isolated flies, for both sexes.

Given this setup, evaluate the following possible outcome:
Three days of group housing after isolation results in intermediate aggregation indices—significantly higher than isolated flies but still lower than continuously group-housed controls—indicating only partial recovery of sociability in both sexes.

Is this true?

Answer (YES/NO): NO